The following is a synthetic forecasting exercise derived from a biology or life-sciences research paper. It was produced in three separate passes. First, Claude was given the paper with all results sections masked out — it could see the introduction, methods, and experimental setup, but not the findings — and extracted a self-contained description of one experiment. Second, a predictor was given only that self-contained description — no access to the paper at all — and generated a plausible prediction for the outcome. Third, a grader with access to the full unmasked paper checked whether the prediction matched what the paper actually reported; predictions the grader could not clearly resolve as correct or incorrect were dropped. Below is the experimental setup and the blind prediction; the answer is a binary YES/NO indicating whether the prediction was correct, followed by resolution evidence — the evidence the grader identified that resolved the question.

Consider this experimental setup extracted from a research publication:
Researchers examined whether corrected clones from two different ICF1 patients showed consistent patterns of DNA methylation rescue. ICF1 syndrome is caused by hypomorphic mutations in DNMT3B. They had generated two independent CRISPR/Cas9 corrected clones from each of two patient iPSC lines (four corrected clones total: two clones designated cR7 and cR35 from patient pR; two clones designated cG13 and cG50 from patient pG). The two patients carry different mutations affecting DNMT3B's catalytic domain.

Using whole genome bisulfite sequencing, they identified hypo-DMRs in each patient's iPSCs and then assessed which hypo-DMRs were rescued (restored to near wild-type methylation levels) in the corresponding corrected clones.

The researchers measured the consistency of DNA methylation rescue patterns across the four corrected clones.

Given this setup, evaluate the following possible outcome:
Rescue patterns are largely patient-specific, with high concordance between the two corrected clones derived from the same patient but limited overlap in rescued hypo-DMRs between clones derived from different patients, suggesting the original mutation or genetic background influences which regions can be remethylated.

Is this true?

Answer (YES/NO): NO